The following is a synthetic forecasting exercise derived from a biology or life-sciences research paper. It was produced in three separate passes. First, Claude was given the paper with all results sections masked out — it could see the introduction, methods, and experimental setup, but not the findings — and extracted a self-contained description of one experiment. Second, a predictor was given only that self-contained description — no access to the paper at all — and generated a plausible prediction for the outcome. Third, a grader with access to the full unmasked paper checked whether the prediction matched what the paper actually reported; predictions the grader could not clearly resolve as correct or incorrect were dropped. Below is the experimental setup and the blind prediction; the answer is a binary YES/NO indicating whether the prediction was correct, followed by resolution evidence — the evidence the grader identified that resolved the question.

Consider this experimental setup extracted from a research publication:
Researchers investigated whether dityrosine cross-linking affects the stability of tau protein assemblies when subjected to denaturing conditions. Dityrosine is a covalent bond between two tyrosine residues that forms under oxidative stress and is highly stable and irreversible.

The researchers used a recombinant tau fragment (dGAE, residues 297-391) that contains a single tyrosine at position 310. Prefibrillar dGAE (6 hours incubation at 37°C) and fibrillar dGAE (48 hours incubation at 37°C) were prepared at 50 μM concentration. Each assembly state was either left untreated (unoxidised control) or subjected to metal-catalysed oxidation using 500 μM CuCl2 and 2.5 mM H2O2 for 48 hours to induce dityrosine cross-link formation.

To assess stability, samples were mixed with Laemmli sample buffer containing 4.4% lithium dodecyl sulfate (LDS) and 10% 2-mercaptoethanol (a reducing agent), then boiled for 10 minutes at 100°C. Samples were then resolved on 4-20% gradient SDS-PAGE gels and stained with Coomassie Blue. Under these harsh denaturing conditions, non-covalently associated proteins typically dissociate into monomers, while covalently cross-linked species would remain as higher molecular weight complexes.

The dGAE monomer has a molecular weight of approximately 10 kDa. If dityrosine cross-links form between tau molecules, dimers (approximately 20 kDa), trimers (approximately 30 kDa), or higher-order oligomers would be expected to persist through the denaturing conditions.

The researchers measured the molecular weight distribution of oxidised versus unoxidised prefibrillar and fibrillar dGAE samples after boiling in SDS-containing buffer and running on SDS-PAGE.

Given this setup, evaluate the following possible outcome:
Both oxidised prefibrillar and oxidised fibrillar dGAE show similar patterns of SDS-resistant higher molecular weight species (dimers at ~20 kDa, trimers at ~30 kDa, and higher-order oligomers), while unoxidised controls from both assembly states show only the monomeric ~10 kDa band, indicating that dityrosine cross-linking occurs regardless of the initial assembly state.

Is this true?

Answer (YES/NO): NO